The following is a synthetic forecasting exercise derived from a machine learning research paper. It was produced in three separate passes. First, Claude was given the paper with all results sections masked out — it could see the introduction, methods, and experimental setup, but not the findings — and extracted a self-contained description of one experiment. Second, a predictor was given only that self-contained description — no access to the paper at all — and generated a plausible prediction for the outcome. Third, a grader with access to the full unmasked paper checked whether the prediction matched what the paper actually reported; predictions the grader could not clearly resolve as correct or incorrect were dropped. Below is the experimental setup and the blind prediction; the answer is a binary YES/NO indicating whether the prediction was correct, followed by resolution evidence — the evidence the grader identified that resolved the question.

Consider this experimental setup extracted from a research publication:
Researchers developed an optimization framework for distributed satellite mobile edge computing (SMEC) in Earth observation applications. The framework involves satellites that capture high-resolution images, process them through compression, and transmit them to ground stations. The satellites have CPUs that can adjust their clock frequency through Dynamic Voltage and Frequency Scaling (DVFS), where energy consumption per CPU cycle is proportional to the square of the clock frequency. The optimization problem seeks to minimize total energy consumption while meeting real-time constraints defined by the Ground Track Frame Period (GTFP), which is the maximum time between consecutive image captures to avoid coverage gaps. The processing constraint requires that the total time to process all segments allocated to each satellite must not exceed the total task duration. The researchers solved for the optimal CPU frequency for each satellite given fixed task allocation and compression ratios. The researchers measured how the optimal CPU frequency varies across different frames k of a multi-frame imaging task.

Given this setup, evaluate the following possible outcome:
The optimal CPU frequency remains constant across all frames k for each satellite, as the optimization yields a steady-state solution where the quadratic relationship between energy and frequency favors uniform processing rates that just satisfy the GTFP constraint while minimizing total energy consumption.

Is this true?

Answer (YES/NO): YES